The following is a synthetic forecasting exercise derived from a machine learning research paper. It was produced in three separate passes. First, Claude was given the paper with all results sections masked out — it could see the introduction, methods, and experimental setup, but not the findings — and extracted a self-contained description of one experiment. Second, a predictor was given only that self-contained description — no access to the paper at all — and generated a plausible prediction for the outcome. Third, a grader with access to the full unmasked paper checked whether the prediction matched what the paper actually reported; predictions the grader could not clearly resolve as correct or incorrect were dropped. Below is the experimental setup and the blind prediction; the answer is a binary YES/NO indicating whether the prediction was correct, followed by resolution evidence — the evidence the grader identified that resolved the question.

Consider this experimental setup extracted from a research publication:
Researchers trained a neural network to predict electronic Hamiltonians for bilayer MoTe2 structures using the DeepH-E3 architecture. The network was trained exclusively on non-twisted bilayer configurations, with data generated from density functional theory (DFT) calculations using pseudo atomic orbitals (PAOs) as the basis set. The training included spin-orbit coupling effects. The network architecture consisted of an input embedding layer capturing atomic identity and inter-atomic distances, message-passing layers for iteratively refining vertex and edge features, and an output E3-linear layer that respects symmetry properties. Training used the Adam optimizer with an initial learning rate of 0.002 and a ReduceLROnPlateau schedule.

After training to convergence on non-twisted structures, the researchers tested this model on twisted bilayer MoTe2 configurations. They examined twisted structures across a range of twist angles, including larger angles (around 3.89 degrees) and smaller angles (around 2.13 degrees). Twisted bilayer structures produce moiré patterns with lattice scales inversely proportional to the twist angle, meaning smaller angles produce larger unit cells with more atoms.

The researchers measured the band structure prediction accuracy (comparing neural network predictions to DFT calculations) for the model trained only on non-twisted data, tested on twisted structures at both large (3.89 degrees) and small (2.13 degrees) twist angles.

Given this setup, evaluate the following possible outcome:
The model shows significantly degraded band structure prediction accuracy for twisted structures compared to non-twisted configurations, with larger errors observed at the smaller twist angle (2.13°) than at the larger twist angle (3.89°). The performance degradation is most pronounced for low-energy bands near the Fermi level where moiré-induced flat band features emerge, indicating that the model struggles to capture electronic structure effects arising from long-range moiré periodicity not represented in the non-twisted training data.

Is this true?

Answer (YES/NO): NO